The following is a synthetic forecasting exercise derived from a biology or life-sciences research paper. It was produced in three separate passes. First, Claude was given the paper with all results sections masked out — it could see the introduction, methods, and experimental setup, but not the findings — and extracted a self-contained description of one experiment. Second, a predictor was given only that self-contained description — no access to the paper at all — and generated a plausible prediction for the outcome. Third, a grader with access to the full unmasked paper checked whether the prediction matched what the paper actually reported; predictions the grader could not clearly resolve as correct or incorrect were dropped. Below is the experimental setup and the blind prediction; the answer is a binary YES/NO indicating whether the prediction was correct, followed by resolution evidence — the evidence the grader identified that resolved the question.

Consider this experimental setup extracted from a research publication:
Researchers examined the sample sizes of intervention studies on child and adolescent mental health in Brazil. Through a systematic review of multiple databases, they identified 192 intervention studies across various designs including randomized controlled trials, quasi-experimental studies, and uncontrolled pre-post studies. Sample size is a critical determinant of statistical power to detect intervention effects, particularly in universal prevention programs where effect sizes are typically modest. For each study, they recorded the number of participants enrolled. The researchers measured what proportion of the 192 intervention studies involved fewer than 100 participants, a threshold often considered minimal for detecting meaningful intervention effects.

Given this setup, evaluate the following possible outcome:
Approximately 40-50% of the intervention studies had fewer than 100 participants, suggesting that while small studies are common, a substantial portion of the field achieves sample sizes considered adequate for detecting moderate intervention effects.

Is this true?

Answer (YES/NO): NO